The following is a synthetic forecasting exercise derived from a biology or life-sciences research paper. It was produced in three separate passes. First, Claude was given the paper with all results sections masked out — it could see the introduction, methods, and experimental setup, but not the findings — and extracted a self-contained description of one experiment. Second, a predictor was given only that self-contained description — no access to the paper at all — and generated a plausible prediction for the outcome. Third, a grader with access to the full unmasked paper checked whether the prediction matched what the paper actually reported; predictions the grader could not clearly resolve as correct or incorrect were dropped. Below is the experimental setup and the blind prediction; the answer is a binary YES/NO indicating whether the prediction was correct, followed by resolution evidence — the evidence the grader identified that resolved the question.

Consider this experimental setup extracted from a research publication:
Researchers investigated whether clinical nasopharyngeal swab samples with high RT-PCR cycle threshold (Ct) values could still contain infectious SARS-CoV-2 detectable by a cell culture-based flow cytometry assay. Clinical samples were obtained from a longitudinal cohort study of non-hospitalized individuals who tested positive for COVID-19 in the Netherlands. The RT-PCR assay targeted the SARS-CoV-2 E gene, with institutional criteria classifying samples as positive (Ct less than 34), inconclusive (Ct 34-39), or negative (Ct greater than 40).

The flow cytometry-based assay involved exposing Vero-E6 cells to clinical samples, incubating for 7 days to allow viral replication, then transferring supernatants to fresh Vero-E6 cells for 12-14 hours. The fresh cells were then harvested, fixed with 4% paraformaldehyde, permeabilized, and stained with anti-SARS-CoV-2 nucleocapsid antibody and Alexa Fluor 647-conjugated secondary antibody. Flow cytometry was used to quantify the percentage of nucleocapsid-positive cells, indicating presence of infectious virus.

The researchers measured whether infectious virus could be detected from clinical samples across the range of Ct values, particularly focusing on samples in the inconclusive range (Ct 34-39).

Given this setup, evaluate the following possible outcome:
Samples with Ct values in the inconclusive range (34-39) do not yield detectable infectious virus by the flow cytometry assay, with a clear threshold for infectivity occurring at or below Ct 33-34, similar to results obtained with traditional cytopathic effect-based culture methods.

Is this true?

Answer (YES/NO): NO